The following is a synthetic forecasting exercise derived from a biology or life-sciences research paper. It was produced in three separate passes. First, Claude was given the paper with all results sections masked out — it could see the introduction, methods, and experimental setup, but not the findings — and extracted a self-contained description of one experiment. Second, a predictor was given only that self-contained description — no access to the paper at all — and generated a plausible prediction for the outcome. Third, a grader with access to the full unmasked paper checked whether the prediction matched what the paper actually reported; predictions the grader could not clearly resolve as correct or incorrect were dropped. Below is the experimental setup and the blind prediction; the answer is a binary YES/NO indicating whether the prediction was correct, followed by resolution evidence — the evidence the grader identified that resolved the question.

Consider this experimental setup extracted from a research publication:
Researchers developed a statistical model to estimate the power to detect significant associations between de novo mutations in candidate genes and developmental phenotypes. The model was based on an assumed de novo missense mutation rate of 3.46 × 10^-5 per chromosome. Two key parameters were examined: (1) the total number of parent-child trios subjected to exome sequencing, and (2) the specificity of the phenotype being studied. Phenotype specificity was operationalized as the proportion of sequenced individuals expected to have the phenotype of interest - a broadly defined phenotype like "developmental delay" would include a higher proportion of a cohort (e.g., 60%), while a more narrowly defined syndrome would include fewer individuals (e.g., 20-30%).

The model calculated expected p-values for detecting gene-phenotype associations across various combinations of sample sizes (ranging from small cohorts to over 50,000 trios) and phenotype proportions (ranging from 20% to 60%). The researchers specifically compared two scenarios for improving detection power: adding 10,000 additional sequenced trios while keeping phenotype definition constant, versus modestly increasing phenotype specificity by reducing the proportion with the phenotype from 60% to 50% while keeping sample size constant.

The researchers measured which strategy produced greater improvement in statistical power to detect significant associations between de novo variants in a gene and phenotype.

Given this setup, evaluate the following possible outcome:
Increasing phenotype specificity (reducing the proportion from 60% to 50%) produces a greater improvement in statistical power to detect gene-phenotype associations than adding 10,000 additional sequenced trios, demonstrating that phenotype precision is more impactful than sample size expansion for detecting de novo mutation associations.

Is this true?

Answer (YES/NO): YES